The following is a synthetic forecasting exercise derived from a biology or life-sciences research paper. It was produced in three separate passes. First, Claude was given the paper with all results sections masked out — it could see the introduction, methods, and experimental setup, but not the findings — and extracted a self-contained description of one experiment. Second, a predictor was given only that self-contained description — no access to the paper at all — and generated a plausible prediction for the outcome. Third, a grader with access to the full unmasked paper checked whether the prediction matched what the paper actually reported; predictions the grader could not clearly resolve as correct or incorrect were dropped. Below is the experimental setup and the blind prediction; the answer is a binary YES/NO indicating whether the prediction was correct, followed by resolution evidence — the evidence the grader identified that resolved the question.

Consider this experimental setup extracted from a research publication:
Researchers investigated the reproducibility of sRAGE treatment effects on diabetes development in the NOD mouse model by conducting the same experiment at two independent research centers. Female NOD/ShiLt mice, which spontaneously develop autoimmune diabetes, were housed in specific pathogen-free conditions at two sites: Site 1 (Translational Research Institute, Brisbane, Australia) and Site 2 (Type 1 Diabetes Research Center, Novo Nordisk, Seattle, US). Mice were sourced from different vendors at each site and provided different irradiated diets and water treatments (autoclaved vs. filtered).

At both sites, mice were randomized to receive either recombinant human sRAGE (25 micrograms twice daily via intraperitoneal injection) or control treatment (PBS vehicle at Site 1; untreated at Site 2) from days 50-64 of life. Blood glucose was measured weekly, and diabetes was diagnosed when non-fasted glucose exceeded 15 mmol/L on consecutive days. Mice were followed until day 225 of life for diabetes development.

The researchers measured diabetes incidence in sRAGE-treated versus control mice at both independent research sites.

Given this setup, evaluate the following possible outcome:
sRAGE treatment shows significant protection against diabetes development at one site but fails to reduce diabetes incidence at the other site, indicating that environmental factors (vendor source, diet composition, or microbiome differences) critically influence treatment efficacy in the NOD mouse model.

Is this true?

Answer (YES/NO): NO